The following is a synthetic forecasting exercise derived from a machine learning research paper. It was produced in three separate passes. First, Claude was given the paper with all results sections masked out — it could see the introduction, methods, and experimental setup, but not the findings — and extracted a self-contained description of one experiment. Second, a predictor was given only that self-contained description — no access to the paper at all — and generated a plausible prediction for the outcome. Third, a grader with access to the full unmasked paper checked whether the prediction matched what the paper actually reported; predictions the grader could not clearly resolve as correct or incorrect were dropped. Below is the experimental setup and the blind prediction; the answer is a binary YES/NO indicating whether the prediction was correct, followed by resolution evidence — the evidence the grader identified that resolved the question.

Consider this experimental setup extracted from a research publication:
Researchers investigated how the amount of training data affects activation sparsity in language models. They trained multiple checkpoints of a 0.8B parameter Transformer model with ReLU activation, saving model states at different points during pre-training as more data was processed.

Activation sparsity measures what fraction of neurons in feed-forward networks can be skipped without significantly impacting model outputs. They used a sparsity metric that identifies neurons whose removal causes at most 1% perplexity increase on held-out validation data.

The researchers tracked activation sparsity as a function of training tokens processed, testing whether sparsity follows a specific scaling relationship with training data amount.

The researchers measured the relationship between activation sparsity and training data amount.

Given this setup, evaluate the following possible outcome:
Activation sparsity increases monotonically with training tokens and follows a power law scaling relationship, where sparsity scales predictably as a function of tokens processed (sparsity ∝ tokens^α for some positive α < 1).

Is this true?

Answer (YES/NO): NO